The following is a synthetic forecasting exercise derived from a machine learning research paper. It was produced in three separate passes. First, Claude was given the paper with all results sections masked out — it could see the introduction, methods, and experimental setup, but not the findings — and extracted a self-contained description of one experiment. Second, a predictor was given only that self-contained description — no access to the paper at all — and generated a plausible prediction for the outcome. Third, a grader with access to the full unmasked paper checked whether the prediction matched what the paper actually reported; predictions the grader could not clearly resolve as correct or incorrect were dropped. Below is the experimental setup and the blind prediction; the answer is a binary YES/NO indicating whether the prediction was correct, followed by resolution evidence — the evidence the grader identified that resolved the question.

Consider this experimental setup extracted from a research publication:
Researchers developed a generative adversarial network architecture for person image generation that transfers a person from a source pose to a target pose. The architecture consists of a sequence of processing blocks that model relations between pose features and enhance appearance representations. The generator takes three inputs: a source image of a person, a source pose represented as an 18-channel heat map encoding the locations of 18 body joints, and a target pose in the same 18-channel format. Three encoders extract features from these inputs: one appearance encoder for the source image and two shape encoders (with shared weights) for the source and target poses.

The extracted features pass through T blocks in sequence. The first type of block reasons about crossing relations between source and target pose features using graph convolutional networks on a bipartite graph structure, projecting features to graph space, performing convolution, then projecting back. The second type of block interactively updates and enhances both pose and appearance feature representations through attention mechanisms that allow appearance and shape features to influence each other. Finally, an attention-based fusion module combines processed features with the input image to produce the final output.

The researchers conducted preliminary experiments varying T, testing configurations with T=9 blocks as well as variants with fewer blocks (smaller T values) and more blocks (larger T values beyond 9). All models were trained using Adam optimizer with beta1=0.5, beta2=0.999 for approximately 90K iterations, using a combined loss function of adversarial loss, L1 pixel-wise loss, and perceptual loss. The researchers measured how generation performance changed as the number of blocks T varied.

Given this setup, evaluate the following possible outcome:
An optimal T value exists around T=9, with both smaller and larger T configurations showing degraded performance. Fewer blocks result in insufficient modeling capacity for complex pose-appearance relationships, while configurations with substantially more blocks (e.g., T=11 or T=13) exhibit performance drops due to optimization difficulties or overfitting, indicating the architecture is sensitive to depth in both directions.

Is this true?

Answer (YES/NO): YES